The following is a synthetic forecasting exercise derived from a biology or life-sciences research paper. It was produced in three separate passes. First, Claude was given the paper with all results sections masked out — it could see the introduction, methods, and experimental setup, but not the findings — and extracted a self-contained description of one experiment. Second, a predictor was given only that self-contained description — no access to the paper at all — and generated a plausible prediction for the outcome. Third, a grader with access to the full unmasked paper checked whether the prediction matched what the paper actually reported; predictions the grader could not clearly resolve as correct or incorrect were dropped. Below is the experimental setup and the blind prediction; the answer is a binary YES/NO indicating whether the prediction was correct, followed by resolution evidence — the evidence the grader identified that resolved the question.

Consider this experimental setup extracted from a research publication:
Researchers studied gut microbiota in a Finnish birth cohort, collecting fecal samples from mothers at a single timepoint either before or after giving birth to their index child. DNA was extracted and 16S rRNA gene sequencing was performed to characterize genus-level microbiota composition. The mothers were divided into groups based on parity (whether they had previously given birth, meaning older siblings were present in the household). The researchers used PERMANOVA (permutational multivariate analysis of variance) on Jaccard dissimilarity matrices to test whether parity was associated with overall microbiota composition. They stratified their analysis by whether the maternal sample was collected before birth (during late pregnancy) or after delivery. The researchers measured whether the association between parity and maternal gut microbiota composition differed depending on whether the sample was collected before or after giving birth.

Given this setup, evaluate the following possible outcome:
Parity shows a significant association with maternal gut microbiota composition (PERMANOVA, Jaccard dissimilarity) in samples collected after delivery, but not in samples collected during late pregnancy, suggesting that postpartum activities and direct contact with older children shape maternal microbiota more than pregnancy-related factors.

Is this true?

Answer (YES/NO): YES